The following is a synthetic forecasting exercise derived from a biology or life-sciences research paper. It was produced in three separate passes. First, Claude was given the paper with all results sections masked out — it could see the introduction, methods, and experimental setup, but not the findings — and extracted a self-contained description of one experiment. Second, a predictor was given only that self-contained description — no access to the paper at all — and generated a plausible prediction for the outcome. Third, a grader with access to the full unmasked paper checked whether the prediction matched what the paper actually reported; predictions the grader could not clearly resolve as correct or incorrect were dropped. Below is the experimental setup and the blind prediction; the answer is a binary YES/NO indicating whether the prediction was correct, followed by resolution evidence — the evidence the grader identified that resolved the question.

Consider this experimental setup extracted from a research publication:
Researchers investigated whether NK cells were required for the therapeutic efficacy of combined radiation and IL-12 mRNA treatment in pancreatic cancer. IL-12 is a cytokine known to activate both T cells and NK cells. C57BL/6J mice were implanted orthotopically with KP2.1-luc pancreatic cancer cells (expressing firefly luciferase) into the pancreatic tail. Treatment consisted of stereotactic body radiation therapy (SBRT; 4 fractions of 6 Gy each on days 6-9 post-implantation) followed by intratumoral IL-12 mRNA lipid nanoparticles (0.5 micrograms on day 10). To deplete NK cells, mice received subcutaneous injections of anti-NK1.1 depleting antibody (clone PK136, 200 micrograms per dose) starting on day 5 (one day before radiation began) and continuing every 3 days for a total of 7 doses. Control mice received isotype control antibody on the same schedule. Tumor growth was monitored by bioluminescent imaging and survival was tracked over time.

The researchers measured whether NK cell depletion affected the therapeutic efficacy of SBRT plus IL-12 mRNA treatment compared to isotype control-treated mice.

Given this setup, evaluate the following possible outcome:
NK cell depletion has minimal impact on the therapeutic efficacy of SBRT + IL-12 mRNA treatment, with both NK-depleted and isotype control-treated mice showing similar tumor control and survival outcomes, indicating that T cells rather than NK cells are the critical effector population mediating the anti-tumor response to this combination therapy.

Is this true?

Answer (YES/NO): YES